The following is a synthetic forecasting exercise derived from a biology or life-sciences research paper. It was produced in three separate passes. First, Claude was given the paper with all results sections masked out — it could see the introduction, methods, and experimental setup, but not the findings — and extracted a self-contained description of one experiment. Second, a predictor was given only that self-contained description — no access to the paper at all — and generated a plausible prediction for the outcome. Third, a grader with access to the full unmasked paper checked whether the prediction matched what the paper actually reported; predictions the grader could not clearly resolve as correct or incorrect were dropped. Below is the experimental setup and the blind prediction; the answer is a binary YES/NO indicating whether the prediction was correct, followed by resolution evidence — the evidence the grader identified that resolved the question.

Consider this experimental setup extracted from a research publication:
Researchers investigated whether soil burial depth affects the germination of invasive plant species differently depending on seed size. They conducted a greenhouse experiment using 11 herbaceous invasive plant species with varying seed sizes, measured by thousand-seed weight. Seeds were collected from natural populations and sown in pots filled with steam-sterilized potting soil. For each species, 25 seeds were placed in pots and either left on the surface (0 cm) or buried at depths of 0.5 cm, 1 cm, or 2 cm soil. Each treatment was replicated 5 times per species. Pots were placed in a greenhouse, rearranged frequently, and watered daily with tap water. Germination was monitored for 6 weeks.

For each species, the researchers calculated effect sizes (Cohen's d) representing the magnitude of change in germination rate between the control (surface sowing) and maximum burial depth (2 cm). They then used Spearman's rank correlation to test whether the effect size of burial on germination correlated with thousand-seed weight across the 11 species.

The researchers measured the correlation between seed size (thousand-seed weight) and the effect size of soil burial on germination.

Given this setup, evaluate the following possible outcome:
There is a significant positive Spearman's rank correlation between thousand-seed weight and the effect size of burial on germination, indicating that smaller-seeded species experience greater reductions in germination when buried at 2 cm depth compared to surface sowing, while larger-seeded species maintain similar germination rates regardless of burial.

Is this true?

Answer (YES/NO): NO